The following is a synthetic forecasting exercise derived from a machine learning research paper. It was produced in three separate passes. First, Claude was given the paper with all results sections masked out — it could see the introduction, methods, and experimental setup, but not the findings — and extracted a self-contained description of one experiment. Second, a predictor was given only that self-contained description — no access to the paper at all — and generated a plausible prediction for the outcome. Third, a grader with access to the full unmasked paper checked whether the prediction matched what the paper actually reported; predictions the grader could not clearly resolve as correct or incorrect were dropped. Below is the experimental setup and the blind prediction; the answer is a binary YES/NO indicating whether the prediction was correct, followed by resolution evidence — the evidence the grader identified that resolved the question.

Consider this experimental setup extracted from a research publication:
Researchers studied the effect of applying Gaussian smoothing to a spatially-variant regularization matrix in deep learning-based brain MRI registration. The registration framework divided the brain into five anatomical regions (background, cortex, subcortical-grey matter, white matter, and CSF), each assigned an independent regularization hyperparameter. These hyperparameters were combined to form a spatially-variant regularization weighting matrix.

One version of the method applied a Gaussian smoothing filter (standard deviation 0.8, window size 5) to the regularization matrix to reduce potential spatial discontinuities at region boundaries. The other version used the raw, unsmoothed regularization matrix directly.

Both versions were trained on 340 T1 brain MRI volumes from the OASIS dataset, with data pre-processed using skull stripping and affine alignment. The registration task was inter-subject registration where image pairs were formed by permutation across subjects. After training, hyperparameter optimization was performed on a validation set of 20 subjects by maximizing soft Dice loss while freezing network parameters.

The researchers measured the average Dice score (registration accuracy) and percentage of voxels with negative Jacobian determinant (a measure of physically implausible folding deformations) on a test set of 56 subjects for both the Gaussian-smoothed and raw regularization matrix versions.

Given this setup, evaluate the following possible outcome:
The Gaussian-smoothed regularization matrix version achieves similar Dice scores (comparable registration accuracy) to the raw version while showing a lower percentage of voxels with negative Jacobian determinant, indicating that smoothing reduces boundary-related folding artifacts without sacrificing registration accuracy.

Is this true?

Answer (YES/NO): YES